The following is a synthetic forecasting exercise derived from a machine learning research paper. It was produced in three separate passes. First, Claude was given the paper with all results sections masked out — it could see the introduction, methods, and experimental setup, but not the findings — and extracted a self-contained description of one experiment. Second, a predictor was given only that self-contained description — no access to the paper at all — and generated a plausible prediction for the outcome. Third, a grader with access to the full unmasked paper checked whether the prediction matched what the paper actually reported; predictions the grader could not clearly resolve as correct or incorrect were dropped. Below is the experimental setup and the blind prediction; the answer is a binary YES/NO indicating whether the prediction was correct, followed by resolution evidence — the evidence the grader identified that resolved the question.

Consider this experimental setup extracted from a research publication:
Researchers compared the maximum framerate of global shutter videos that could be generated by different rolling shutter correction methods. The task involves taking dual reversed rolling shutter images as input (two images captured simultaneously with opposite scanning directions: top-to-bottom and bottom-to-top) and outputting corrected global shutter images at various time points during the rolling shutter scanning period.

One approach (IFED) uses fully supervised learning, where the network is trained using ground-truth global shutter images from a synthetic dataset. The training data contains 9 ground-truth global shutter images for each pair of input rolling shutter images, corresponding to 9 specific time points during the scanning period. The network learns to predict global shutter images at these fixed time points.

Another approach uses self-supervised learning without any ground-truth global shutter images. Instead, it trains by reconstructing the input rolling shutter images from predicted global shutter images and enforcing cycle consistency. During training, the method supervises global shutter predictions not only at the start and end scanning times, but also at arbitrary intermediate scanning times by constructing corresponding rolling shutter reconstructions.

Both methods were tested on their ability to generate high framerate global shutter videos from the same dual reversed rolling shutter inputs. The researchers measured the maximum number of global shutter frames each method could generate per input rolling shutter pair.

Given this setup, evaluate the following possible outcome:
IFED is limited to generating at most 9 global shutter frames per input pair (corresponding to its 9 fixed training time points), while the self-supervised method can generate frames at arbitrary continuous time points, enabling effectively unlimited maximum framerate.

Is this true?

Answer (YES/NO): YES